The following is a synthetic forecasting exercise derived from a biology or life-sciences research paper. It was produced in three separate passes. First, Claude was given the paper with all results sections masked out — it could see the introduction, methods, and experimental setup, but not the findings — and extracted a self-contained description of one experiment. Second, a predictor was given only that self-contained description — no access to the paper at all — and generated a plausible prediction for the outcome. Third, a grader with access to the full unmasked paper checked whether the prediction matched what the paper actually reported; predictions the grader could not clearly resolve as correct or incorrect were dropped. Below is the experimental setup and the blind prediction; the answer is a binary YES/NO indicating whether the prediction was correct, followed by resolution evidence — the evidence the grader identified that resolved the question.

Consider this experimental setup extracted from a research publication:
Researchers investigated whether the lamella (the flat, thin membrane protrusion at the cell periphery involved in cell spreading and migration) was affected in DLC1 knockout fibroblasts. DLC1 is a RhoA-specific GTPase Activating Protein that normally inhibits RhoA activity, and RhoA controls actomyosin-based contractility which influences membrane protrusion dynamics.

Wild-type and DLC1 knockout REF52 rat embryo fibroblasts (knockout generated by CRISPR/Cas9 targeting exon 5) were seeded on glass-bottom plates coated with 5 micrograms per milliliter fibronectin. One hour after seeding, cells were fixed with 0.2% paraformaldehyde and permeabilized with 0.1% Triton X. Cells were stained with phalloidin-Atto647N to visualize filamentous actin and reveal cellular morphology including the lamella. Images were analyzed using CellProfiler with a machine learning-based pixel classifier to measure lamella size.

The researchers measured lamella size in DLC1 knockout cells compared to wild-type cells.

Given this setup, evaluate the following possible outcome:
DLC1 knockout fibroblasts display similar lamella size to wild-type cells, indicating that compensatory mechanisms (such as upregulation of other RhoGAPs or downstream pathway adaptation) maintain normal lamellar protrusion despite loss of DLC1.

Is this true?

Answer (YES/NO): NO